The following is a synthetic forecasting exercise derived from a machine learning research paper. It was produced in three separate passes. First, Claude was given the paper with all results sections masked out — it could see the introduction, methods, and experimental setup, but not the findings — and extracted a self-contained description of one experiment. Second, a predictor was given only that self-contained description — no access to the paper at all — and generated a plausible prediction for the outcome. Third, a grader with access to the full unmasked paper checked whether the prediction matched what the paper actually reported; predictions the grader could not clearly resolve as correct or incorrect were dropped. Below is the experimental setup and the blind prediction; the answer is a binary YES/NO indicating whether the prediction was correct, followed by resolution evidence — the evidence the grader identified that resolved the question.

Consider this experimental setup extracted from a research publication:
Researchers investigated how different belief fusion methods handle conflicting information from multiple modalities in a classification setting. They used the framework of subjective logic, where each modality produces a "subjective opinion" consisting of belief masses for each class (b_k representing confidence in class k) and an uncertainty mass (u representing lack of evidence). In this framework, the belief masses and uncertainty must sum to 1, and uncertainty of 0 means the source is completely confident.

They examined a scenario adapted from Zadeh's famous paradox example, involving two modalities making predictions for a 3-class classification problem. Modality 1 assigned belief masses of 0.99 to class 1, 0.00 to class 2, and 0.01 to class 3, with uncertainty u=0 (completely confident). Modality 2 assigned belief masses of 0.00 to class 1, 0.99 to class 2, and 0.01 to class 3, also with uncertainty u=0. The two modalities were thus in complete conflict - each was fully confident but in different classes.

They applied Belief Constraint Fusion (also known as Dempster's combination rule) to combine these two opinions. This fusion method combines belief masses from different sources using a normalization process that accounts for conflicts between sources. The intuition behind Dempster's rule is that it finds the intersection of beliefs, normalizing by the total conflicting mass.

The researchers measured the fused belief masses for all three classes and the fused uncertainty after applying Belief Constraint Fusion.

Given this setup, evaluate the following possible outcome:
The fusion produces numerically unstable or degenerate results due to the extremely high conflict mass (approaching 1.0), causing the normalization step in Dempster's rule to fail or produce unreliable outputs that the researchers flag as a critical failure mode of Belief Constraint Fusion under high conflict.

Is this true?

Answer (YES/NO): NO